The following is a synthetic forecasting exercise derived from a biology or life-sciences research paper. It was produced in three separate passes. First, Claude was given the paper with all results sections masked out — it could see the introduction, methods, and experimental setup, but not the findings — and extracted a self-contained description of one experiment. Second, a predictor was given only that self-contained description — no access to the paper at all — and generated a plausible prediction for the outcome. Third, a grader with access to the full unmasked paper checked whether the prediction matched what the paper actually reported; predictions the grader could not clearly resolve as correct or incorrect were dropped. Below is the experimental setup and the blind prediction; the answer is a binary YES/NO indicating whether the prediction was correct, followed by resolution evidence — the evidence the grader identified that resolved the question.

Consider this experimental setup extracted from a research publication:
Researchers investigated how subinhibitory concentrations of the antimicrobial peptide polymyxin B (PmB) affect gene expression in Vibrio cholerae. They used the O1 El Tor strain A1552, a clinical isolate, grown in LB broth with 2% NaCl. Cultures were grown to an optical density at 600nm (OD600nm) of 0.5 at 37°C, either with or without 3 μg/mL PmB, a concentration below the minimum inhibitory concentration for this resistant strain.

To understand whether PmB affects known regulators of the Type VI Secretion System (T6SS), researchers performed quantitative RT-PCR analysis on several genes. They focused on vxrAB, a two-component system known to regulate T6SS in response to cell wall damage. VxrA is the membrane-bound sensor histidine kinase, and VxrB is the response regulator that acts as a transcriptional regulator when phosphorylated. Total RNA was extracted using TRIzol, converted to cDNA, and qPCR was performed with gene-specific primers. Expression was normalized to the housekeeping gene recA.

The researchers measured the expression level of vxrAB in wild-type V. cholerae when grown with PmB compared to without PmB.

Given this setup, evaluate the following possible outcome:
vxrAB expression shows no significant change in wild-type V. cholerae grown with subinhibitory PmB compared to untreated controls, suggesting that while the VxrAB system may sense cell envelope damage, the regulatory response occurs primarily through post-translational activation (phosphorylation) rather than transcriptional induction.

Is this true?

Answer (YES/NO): NO